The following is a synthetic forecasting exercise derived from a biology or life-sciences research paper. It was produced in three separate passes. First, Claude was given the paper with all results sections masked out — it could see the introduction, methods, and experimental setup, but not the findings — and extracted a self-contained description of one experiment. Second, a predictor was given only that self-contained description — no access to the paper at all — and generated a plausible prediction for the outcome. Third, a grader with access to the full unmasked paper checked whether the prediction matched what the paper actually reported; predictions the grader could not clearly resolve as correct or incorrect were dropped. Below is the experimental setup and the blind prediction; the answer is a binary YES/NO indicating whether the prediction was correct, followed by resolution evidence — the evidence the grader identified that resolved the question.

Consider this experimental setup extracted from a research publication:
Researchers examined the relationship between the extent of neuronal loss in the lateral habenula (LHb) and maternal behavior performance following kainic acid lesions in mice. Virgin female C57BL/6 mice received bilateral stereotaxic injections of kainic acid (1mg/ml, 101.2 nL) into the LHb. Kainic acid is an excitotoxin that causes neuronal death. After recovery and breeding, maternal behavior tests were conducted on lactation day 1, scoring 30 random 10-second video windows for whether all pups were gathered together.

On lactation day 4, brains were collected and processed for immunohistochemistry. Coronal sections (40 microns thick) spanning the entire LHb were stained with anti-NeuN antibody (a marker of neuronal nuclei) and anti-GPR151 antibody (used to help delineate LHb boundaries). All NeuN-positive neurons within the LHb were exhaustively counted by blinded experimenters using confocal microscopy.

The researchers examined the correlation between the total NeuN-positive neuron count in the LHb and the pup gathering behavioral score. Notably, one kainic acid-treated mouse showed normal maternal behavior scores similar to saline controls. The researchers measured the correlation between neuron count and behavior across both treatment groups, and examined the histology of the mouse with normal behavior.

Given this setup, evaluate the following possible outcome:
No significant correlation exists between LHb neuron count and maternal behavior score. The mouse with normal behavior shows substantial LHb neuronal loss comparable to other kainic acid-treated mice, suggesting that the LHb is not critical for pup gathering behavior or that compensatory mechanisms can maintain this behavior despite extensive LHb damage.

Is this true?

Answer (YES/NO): NO